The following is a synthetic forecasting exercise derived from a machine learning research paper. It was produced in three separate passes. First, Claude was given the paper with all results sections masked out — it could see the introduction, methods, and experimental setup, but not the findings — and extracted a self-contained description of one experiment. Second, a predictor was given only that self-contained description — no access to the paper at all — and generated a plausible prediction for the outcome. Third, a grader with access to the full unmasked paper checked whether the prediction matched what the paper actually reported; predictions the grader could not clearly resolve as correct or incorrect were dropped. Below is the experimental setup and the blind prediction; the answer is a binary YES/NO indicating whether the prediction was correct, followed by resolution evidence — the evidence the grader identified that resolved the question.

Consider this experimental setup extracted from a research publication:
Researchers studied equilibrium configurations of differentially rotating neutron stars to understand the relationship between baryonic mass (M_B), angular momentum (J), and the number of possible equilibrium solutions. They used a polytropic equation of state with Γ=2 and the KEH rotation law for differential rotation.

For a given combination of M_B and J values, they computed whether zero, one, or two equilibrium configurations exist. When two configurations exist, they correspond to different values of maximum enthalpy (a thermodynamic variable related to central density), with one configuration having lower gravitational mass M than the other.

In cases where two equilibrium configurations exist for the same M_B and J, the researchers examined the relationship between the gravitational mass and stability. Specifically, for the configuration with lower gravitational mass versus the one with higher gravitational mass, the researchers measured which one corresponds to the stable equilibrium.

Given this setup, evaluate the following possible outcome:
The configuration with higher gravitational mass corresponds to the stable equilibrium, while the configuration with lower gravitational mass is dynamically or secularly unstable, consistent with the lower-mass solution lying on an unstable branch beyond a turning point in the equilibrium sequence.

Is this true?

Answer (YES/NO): NO